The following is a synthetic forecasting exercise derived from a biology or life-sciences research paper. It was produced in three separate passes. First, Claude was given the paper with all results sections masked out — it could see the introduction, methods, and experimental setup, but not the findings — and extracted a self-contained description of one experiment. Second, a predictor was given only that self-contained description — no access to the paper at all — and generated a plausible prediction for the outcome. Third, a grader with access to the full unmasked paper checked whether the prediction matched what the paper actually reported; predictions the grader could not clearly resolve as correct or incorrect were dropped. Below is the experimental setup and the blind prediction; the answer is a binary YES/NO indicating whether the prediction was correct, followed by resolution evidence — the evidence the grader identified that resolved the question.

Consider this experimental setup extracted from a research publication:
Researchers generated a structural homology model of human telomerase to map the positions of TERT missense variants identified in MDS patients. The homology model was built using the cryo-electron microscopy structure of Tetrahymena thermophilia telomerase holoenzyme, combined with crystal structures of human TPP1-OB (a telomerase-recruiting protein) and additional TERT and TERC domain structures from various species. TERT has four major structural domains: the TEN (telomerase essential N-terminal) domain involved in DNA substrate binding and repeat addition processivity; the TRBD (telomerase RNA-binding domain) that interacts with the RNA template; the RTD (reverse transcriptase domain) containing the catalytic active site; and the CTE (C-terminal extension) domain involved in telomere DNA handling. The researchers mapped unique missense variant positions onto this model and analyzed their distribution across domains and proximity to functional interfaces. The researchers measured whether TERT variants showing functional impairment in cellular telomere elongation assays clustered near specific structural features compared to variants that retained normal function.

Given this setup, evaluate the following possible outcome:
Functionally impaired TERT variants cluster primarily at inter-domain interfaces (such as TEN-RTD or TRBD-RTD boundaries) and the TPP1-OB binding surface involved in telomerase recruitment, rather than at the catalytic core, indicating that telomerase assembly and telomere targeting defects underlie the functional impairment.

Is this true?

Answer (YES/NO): NO